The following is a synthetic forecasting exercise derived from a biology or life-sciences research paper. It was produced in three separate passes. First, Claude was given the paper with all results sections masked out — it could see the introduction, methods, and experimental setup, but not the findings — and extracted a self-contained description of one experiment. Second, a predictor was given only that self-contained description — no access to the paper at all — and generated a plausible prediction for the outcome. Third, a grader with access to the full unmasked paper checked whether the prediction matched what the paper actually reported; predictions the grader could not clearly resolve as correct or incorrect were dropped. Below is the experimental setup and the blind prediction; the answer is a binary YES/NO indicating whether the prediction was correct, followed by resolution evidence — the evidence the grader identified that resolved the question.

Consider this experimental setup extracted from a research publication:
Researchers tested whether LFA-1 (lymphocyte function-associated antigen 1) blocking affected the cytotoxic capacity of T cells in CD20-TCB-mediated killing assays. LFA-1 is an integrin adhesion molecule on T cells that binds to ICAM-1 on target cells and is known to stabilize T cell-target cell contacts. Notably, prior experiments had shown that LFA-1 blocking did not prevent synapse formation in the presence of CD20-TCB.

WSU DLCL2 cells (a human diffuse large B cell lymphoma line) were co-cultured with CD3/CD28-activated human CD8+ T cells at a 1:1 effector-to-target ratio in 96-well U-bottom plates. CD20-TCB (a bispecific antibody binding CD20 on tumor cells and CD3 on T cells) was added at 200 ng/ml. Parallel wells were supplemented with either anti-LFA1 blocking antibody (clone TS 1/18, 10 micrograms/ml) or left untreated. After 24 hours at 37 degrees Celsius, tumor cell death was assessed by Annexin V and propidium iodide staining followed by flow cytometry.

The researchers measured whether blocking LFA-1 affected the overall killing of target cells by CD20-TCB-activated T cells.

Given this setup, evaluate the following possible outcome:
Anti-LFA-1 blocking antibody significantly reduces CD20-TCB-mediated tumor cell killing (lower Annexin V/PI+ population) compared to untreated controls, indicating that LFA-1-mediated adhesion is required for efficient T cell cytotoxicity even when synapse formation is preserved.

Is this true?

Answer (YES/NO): NO